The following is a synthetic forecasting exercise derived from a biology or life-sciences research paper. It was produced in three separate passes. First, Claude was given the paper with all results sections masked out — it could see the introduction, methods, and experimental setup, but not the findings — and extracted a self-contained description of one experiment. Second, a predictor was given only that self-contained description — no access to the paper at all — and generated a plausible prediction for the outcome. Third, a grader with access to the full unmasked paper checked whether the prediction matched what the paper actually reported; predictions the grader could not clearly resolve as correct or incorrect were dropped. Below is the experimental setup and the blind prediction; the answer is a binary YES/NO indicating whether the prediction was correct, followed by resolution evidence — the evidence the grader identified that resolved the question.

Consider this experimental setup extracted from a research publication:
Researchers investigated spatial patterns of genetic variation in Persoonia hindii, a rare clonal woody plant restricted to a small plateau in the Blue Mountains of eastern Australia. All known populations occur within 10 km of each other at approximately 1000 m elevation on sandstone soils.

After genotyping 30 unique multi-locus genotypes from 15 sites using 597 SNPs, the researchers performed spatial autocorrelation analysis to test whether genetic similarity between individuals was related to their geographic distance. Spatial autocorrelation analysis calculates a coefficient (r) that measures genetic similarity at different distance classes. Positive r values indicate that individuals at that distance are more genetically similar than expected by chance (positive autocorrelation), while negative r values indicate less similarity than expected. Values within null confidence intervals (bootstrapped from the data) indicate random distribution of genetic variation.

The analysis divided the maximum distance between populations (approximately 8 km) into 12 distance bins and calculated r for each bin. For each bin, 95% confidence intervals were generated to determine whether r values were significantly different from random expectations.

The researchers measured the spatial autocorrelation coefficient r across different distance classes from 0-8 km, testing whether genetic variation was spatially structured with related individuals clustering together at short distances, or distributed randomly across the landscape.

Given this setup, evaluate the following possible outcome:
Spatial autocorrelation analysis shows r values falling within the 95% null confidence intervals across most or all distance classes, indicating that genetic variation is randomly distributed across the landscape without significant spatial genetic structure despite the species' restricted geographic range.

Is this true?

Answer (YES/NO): YES